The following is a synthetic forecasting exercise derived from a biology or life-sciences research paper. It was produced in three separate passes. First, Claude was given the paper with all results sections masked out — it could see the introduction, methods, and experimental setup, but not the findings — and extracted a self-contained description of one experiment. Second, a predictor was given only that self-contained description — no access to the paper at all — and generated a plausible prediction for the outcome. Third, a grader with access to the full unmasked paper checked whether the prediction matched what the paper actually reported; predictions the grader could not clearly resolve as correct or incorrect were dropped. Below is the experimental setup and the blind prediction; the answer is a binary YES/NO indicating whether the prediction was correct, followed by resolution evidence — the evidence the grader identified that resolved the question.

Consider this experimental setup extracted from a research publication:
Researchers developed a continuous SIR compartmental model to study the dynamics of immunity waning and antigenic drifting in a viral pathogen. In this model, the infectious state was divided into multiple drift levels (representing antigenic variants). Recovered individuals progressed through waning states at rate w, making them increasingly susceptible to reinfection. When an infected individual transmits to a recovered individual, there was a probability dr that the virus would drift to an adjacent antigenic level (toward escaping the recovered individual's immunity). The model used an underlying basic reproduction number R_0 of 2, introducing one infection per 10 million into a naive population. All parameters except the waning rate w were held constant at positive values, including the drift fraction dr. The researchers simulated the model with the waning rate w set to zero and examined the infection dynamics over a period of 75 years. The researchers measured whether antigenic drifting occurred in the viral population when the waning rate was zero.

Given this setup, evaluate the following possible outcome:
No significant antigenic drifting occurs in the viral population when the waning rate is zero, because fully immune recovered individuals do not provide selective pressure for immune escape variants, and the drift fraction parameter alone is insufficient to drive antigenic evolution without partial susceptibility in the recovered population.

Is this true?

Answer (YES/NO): YES